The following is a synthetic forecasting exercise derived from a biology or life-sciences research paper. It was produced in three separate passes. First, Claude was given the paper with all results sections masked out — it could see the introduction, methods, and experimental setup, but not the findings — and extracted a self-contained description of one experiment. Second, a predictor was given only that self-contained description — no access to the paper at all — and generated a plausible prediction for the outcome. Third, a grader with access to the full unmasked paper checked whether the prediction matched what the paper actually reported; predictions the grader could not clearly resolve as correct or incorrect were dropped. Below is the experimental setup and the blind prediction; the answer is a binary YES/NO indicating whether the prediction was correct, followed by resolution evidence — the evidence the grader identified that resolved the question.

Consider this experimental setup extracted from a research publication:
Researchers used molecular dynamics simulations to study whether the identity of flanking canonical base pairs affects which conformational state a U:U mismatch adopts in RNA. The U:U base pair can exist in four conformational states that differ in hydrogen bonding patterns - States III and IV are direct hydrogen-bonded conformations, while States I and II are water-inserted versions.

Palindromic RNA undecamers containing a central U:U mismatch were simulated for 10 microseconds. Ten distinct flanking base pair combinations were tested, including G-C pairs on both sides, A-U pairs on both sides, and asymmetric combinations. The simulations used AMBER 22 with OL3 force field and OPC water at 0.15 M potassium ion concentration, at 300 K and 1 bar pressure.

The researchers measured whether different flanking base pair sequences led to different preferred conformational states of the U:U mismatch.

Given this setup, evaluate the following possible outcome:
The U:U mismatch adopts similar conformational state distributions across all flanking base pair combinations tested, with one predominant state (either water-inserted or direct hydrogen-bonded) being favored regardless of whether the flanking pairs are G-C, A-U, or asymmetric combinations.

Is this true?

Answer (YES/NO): NO